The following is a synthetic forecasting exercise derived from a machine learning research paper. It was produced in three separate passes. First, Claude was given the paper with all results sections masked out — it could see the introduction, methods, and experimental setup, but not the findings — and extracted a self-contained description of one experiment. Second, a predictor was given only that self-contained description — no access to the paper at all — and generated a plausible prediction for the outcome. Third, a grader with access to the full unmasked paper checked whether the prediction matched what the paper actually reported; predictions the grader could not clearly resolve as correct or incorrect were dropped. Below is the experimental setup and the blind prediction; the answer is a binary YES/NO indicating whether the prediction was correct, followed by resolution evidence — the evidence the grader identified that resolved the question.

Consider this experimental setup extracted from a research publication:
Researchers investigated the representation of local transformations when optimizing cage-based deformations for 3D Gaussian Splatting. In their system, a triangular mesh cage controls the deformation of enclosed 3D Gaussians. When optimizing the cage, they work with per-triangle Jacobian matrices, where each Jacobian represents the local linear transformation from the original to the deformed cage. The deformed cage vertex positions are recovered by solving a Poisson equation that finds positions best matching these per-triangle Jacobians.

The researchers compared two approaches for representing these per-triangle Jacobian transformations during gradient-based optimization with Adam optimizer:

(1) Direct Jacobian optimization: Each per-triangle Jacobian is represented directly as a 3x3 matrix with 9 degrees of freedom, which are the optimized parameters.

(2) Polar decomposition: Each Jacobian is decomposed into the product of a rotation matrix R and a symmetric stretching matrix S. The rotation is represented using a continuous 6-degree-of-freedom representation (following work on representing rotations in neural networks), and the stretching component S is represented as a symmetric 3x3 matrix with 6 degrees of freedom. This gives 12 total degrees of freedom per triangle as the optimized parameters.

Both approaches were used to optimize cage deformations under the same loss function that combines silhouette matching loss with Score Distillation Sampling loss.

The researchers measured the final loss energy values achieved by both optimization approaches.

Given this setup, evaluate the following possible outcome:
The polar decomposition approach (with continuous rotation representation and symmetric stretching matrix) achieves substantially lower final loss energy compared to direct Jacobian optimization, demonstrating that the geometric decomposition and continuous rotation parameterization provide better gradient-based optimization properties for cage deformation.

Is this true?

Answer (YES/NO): YES